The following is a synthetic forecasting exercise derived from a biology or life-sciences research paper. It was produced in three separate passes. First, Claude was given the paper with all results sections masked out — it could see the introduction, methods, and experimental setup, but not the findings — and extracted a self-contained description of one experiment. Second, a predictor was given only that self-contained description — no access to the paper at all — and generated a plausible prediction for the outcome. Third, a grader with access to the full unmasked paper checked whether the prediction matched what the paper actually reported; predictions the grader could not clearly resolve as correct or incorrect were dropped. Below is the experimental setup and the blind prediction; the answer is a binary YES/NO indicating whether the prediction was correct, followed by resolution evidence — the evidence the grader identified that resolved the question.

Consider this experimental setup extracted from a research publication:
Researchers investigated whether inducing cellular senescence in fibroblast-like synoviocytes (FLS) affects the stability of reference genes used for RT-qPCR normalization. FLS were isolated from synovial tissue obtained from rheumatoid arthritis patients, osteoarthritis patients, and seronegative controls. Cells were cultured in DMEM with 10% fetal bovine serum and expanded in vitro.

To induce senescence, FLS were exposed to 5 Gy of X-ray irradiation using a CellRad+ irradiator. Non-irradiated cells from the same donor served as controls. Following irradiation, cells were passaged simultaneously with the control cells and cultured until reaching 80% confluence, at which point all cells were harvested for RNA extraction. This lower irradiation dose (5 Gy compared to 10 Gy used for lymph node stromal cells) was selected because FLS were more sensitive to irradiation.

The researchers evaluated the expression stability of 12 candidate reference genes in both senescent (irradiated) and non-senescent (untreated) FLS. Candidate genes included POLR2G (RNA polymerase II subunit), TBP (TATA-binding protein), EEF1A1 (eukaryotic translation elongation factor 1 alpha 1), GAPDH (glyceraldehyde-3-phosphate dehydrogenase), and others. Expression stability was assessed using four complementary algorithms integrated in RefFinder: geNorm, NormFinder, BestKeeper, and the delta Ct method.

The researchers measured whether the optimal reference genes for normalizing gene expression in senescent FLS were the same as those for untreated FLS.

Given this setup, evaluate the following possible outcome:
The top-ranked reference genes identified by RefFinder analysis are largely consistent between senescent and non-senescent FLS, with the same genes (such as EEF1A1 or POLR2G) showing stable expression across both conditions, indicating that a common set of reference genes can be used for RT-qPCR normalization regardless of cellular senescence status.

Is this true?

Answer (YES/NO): NO